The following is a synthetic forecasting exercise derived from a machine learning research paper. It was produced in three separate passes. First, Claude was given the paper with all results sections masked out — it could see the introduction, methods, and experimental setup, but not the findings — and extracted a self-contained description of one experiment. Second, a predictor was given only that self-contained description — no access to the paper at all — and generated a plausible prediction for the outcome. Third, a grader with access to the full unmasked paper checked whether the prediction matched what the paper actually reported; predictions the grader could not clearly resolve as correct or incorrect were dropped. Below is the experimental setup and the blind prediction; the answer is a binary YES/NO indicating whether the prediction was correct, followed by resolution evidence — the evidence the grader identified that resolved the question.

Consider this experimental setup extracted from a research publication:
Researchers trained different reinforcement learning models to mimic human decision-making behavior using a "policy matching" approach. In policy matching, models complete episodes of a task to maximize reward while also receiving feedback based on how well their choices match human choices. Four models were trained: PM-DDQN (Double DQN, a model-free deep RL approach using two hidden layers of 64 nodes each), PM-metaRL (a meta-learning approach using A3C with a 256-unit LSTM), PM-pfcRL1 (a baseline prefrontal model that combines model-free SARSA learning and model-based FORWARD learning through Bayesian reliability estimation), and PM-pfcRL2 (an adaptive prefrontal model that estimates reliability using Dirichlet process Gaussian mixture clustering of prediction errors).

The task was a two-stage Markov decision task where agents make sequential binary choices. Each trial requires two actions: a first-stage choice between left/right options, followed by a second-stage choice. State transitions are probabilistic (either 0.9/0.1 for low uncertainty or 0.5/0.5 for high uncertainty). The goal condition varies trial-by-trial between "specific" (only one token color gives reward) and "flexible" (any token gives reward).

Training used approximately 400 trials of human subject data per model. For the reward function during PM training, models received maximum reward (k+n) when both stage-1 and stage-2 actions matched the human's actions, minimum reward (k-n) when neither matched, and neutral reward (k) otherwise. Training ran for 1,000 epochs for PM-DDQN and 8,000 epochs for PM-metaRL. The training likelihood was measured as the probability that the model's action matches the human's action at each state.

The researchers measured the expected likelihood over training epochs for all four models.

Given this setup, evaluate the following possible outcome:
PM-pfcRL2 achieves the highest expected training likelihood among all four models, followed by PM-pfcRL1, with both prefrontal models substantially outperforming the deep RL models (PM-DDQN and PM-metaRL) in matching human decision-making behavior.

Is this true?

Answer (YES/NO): NO